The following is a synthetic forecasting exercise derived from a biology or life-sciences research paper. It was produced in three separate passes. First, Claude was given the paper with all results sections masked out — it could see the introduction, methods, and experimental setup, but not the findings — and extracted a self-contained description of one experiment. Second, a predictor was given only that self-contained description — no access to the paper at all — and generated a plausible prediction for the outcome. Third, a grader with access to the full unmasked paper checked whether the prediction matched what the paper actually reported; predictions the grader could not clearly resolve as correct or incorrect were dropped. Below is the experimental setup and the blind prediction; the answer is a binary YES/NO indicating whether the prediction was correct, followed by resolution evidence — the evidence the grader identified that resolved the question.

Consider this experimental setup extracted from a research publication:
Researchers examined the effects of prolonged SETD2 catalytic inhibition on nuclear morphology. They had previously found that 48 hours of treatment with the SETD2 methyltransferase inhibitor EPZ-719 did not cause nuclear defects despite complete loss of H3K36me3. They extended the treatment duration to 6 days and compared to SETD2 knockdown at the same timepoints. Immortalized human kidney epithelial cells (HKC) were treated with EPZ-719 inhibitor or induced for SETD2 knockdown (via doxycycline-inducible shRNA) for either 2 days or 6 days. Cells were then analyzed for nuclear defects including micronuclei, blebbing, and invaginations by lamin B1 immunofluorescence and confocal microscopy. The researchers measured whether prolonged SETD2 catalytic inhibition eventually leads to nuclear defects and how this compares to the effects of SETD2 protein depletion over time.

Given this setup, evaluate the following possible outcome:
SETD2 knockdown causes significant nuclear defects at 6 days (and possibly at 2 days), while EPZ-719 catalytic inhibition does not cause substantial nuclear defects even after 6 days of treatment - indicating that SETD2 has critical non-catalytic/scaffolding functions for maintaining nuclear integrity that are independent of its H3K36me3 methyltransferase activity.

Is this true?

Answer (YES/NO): YES